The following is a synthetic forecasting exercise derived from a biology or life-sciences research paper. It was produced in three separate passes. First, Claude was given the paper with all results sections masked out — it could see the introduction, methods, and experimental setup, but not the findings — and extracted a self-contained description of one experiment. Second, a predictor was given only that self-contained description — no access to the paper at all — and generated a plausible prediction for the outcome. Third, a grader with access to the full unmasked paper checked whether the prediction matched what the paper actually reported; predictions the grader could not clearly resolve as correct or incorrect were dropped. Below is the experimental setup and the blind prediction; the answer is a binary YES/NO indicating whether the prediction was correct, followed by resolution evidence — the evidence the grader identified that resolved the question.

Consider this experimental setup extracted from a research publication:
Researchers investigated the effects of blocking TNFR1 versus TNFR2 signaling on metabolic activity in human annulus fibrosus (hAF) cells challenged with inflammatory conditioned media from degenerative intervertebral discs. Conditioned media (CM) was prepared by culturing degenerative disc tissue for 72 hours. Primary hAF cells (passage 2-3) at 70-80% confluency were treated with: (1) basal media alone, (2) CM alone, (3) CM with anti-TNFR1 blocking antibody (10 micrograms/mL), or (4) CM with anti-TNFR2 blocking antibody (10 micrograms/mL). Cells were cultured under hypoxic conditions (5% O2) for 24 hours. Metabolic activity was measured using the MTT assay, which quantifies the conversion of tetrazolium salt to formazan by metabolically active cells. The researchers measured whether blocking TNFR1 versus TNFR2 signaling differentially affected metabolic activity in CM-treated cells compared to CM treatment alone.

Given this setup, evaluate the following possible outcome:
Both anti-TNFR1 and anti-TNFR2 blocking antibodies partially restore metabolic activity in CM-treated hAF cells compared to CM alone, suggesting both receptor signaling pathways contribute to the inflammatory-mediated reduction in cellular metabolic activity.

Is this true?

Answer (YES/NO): NO